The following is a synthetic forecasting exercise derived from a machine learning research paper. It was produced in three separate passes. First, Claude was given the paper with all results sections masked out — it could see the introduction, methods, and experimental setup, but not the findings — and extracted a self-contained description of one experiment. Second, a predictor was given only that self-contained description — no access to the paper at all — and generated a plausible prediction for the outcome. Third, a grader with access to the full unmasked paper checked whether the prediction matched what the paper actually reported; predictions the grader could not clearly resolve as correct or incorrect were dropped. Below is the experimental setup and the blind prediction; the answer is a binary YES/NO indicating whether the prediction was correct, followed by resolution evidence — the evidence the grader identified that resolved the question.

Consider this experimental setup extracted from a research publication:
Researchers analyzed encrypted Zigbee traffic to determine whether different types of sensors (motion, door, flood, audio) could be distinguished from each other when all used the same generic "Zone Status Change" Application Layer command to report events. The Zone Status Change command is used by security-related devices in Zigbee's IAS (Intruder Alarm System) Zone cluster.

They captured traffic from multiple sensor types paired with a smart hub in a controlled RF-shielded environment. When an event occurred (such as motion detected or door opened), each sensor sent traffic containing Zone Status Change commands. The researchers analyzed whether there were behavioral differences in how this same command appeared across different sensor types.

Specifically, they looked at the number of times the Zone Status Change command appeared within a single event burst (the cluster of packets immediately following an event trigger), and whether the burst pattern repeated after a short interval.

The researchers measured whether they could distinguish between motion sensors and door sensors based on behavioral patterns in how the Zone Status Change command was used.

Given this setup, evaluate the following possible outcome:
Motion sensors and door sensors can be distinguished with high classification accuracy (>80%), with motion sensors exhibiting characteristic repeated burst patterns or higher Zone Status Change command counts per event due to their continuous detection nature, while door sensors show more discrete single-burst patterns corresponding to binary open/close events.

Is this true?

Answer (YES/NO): NO